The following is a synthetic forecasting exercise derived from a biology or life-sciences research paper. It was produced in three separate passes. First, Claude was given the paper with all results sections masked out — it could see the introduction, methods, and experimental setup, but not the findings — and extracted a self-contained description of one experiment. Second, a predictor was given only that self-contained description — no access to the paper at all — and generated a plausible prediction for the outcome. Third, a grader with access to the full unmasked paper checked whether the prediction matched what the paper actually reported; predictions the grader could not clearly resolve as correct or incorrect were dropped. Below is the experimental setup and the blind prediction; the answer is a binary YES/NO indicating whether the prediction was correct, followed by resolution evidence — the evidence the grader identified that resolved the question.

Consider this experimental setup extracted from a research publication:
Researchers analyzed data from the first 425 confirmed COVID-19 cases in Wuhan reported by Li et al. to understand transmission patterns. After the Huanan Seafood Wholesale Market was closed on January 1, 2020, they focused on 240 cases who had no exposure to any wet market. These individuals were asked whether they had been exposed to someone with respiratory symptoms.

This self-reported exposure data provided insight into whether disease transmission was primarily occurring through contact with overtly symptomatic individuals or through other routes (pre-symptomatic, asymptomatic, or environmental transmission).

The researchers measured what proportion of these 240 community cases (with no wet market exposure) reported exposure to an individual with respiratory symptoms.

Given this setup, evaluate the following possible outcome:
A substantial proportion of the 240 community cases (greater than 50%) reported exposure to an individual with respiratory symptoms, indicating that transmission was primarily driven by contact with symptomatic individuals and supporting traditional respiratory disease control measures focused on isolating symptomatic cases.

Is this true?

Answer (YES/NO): NO